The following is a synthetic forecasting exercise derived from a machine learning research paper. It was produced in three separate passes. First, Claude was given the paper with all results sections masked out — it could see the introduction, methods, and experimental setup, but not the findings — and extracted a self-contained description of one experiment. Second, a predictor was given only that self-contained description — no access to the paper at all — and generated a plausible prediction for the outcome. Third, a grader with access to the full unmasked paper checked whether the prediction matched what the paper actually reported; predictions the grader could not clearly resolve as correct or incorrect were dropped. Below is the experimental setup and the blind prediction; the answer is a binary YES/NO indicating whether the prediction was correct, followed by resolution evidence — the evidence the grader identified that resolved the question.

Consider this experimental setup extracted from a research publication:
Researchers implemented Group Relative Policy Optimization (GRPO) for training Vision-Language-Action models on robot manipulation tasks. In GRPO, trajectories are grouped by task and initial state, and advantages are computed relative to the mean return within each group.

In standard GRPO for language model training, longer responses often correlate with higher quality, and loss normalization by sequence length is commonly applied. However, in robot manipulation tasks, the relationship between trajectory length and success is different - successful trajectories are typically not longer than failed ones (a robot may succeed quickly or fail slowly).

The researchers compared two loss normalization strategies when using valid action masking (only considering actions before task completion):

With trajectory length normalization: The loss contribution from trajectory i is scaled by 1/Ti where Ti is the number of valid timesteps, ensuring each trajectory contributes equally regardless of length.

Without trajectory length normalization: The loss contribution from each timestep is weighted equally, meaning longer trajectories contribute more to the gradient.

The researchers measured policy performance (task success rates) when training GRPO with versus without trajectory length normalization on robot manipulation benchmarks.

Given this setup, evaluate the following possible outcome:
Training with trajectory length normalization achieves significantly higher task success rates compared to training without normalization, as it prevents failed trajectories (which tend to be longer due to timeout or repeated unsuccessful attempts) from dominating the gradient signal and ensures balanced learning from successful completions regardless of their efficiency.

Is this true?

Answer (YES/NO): YES